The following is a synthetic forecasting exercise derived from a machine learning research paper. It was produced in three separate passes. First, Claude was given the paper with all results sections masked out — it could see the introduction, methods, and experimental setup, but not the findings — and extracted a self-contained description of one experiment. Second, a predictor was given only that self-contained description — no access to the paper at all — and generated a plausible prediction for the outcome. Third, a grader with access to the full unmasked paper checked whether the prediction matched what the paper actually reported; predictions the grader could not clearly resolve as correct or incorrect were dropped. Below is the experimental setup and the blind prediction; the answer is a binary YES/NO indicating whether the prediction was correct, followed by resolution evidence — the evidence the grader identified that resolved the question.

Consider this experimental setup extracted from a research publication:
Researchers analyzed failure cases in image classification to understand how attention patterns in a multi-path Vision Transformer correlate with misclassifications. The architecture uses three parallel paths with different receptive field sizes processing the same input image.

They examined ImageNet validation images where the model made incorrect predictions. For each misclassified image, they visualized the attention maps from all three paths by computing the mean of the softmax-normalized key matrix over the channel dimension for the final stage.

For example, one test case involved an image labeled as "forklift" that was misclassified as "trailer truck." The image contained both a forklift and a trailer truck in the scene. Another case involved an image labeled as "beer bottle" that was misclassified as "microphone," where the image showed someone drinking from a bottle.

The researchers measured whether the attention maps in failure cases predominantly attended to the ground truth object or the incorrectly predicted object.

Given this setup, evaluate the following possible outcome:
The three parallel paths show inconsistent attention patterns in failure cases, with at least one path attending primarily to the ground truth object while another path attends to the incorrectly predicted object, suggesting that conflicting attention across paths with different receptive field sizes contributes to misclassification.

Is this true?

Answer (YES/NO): NO